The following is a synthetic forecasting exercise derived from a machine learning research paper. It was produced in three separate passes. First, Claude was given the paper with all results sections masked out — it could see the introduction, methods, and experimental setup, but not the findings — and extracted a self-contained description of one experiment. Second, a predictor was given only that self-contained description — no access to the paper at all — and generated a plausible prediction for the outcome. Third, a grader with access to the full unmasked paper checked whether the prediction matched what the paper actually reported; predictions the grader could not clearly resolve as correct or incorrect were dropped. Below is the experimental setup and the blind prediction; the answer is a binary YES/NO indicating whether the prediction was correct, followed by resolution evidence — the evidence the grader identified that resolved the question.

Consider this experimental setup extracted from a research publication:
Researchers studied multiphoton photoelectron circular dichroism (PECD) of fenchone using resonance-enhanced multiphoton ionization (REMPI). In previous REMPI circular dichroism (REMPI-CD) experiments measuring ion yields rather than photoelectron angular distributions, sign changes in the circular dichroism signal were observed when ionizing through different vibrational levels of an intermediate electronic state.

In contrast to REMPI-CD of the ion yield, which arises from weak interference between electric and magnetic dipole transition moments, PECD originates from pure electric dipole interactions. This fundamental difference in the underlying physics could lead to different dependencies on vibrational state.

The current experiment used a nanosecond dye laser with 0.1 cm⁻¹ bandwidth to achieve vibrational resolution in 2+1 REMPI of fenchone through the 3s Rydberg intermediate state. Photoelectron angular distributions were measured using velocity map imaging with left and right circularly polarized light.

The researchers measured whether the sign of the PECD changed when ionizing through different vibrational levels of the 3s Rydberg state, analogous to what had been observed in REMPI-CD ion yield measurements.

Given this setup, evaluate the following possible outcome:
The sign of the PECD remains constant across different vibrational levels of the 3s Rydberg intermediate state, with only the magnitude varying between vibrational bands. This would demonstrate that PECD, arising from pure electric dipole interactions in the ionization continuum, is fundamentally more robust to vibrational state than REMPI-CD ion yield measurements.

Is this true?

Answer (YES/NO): YES